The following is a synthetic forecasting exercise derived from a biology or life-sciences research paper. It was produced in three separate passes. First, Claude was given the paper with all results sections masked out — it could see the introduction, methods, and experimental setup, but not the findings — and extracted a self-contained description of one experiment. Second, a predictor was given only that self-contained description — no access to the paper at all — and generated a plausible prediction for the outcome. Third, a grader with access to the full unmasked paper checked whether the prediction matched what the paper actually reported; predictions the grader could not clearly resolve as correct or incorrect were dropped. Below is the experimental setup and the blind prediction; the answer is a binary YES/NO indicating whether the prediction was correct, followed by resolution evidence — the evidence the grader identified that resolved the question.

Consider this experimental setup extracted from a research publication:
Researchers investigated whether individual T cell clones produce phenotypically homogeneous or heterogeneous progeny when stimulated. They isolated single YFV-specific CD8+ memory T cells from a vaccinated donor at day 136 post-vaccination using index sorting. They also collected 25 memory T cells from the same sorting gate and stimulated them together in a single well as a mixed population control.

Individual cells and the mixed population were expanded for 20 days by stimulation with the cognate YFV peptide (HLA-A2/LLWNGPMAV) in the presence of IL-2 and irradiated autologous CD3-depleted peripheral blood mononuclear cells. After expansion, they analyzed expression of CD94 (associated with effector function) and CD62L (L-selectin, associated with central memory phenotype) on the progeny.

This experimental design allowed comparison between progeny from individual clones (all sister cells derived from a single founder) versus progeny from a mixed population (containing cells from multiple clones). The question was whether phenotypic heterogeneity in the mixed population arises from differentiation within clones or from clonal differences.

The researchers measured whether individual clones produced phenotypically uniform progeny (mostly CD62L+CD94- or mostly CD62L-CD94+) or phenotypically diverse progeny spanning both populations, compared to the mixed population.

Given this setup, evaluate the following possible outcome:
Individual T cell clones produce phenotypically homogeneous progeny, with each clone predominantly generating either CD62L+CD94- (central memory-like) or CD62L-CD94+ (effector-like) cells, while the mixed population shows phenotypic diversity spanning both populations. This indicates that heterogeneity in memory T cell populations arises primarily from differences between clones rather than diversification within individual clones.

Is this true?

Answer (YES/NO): YES